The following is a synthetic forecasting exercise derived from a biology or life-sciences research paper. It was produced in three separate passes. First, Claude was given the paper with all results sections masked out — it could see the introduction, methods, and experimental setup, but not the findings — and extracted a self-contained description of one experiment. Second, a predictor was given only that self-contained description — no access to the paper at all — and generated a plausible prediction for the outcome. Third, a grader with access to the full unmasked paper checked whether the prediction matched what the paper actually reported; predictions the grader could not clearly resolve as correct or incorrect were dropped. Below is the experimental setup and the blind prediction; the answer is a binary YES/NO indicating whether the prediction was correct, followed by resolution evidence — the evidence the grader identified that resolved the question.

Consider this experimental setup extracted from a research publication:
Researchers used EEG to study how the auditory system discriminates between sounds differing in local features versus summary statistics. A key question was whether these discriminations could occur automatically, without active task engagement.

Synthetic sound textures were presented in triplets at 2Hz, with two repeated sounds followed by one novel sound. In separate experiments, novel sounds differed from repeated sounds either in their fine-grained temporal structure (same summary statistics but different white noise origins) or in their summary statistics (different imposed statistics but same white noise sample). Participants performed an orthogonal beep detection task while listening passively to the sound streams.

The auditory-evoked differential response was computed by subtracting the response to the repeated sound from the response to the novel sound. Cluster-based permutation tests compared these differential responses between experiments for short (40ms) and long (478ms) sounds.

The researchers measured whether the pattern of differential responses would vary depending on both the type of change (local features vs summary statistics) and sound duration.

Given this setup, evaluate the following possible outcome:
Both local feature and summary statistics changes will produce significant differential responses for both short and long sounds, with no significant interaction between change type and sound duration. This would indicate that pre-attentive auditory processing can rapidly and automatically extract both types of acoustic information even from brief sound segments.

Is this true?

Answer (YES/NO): NO